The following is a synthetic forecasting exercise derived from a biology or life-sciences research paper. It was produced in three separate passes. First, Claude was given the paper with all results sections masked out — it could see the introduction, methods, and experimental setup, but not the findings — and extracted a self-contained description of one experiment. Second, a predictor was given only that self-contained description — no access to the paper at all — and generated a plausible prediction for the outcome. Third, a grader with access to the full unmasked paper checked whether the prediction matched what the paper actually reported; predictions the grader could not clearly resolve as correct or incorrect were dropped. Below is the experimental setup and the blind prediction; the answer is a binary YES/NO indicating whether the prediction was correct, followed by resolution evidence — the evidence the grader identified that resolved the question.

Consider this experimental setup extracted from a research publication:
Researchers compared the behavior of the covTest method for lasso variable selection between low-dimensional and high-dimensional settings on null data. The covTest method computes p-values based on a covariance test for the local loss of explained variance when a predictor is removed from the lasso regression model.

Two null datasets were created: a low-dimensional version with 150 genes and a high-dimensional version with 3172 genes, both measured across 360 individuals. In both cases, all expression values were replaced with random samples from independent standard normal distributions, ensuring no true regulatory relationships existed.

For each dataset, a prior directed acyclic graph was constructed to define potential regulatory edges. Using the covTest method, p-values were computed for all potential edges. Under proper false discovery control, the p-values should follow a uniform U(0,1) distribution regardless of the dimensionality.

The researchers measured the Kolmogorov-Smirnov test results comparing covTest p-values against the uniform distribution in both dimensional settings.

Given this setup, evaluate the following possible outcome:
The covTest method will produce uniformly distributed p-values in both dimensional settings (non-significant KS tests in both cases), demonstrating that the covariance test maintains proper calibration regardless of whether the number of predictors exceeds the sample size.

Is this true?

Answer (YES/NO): NO